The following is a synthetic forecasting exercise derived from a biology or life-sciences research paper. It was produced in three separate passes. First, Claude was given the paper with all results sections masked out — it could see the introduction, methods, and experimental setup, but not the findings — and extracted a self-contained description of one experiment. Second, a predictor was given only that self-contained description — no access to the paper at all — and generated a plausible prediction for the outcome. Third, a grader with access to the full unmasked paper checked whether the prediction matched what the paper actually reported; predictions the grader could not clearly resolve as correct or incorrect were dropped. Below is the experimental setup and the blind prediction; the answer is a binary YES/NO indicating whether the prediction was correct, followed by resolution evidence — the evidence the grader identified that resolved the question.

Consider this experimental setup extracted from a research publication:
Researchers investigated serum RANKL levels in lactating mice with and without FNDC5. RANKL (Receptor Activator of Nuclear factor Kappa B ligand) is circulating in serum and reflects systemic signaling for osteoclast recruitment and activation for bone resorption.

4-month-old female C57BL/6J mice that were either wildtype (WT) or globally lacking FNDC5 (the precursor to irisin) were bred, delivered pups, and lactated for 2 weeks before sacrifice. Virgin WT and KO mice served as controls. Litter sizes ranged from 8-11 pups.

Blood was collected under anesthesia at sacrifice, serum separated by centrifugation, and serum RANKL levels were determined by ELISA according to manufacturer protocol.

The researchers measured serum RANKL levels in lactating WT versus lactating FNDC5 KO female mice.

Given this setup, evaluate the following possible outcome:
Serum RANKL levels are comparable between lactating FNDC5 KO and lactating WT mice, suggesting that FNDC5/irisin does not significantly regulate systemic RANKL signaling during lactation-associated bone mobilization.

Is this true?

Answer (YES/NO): NO